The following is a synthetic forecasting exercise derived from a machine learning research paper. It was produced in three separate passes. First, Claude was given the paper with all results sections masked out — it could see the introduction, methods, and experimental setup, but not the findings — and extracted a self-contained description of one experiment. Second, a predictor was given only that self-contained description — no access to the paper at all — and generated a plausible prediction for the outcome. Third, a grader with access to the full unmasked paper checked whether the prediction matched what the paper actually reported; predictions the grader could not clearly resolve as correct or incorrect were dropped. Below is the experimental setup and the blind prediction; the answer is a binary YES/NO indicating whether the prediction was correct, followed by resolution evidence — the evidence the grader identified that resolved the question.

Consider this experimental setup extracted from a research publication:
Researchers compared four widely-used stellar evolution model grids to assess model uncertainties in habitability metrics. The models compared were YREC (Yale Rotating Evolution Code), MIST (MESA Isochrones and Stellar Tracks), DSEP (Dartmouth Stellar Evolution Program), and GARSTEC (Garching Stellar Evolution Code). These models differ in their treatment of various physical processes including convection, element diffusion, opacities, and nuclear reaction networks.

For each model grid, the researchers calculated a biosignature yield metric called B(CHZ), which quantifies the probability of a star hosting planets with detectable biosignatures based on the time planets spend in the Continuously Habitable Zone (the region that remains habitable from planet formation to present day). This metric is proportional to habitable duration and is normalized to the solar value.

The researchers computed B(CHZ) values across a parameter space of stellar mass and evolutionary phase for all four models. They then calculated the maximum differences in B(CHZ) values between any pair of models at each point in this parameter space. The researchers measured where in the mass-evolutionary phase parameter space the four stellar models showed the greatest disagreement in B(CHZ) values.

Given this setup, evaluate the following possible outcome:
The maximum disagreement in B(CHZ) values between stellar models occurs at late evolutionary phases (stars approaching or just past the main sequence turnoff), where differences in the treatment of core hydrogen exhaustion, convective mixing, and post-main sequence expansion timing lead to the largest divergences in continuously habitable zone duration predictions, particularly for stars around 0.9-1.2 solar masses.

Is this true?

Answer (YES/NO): NO